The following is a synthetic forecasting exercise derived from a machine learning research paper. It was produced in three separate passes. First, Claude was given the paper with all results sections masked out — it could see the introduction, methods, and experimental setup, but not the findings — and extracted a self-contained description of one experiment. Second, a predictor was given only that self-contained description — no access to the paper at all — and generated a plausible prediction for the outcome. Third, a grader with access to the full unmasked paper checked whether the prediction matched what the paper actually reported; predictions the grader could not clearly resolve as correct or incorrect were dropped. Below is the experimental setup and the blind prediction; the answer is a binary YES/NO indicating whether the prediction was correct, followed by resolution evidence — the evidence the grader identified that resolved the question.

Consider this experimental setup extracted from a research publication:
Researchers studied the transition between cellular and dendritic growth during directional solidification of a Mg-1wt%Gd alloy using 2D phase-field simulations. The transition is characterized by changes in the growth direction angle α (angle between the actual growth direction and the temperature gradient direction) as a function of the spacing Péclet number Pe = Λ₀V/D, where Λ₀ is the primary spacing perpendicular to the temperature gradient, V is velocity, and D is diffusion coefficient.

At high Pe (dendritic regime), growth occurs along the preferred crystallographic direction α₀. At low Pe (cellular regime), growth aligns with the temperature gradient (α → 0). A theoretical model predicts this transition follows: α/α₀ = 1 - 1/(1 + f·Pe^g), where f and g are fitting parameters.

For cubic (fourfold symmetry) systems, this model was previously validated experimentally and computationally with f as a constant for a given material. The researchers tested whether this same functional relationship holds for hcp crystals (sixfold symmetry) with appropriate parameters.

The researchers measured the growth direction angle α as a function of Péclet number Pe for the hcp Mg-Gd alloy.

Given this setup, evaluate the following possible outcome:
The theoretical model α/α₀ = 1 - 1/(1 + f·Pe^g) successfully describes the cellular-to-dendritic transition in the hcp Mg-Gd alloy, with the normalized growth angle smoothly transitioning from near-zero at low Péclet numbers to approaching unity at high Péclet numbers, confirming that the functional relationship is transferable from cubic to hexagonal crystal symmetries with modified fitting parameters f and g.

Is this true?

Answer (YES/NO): YES